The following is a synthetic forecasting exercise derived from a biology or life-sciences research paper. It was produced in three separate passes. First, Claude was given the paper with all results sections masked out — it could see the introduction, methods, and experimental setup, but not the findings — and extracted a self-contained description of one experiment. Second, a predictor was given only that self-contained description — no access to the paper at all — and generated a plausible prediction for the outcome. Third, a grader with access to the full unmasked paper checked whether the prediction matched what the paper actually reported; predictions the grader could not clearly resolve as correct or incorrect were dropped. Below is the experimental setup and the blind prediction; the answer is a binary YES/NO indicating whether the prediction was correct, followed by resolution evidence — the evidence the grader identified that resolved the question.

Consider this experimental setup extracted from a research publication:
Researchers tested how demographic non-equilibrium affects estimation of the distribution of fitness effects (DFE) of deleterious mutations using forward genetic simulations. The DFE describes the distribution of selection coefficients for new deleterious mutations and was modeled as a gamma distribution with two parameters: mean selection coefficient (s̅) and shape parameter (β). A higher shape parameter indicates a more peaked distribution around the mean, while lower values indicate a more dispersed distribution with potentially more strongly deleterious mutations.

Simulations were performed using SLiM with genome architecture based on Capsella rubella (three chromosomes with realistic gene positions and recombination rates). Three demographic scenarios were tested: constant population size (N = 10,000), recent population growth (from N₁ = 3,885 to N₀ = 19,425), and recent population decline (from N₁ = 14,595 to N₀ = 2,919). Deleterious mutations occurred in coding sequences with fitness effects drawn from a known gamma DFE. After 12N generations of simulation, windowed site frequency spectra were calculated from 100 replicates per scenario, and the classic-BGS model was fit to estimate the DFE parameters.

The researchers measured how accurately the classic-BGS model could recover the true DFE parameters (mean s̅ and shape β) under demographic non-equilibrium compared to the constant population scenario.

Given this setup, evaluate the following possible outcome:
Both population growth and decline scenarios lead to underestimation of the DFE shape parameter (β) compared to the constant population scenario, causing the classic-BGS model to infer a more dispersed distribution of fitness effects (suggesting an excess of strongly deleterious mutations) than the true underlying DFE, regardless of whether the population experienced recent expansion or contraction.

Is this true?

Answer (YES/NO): NO